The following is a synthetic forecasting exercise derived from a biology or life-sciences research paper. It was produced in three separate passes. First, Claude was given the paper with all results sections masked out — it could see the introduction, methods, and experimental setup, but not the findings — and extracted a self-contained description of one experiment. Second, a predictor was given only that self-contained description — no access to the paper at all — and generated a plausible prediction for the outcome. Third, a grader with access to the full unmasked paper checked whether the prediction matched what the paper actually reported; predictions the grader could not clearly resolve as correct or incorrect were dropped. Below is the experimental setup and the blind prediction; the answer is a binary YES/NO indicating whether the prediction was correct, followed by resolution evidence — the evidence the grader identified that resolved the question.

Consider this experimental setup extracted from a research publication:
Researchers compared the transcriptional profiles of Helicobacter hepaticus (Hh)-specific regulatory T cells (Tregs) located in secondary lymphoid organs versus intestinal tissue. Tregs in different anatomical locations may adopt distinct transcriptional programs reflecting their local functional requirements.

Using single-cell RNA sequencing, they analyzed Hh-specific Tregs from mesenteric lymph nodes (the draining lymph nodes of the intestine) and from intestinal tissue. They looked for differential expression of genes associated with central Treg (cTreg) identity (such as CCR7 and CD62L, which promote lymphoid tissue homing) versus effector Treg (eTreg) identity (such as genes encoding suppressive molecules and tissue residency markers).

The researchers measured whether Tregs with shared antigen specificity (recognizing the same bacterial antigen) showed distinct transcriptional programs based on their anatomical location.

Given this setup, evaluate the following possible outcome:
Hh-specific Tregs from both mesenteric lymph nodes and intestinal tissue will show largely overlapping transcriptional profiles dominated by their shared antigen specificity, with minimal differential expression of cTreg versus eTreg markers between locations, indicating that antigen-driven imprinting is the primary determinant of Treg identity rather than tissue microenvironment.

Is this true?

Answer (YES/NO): NO